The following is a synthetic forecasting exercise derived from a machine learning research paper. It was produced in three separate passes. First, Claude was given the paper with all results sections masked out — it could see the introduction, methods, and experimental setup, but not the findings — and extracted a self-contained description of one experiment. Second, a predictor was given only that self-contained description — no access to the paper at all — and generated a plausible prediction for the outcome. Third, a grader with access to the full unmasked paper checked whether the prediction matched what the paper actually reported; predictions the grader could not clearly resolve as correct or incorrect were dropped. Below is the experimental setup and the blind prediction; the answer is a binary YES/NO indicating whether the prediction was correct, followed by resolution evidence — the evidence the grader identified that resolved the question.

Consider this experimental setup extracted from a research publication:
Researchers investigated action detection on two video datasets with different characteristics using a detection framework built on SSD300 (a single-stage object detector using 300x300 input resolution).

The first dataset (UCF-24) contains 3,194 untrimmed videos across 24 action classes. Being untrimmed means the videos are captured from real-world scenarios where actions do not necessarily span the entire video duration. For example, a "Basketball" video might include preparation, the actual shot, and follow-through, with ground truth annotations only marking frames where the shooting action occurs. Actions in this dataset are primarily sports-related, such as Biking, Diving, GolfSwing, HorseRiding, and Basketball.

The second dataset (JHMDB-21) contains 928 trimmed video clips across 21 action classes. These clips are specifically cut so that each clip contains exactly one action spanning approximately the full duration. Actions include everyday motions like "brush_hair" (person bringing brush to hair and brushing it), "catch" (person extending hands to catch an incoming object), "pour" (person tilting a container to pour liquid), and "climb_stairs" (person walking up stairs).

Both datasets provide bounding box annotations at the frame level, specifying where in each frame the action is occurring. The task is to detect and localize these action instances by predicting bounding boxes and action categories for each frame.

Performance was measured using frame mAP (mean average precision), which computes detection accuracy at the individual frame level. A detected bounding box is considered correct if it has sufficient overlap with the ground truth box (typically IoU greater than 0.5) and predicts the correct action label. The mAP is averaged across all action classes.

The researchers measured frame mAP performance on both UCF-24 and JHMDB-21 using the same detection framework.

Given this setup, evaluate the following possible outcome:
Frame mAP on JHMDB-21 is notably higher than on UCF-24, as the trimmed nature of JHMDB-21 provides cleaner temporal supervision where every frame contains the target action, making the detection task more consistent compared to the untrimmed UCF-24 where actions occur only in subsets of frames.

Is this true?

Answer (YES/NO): NO